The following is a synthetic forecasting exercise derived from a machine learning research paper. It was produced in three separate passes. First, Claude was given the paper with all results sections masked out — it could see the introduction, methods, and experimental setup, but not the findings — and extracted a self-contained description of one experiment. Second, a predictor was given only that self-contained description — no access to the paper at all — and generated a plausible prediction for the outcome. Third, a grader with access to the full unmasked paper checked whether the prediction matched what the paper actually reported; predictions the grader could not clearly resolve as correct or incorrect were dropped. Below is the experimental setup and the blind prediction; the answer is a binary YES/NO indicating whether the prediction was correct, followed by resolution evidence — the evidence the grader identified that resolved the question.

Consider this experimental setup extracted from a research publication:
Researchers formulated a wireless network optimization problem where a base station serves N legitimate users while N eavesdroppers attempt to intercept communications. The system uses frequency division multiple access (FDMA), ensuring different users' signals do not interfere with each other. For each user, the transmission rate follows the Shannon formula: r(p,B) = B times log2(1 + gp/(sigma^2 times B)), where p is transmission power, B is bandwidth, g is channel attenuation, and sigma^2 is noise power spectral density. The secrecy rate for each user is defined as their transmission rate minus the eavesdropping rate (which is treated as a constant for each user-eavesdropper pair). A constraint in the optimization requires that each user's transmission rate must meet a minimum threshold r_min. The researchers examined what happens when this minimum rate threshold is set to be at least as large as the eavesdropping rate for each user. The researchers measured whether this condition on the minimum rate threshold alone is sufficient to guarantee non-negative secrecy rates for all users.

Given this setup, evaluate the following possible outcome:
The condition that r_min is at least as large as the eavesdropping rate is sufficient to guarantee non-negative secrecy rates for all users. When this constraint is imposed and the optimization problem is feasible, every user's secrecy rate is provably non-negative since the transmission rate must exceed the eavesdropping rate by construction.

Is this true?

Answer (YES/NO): YES